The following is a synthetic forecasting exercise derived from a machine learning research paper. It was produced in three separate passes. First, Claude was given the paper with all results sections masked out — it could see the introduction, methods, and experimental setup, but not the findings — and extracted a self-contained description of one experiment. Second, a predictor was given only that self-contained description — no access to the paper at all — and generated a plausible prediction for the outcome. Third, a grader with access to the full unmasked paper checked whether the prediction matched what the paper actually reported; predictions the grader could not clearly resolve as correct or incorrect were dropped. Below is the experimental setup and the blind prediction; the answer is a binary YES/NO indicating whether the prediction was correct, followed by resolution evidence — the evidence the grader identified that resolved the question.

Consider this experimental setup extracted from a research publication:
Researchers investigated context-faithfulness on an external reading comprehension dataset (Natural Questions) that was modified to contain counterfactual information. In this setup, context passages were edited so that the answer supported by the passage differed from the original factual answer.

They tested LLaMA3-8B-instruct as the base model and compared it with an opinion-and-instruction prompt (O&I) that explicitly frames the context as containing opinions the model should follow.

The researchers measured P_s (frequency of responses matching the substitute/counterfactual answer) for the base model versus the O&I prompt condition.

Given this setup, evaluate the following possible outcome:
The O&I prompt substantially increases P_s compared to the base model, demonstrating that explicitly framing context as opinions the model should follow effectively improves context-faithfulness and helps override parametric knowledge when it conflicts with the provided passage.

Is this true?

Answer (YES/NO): YES